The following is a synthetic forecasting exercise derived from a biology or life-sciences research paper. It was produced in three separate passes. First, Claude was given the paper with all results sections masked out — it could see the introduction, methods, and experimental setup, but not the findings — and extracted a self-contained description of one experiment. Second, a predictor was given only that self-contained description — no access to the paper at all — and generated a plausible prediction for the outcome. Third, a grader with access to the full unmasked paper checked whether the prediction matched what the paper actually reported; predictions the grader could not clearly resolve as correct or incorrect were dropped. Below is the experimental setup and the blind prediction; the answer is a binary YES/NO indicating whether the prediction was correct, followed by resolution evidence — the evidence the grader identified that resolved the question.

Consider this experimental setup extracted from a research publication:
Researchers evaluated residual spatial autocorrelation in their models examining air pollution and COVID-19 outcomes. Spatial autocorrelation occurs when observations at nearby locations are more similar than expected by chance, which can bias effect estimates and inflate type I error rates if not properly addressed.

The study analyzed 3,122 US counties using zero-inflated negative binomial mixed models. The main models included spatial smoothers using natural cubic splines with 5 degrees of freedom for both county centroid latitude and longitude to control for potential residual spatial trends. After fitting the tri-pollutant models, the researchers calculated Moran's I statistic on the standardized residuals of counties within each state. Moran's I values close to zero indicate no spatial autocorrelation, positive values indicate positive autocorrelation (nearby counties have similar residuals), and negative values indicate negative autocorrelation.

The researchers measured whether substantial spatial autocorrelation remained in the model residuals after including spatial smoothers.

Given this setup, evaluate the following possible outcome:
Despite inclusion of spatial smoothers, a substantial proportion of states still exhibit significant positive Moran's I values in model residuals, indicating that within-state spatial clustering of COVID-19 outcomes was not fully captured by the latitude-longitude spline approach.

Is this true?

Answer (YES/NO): NO